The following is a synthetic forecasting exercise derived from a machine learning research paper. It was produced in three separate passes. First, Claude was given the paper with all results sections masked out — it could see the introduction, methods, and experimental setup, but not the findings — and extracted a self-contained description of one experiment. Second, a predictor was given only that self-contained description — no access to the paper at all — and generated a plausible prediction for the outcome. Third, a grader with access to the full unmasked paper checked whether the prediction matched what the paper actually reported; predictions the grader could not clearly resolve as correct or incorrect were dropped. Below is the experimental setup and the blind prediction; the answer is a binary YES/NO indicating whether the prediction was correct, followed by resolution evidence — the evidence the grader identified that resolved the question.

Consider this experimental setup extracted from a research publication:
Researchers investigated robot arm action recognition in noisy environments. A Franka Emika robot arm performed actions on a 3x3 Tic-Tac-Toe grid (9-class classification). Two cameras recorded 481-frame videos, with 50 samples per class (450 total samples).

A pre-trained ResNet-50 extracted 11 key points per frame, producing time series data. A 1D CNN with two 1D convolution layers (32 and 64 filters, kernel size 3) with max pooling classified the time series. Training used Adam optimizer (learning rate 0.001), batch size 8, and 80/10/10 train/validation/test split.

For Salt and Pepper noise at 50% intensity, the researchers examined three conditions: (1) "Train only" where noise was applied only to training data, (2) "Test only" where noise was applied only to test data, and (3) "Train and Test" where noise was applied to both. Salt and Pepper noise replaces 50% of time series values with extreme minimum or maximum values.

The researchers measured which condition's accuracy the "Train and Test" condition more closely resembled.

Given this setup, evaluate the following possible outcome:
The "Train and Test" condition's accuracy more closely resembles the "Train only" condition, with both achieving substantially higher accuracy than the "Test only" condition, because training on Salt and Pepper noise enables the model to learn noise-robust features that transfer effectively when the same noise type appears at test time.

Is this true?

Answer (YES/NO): YES